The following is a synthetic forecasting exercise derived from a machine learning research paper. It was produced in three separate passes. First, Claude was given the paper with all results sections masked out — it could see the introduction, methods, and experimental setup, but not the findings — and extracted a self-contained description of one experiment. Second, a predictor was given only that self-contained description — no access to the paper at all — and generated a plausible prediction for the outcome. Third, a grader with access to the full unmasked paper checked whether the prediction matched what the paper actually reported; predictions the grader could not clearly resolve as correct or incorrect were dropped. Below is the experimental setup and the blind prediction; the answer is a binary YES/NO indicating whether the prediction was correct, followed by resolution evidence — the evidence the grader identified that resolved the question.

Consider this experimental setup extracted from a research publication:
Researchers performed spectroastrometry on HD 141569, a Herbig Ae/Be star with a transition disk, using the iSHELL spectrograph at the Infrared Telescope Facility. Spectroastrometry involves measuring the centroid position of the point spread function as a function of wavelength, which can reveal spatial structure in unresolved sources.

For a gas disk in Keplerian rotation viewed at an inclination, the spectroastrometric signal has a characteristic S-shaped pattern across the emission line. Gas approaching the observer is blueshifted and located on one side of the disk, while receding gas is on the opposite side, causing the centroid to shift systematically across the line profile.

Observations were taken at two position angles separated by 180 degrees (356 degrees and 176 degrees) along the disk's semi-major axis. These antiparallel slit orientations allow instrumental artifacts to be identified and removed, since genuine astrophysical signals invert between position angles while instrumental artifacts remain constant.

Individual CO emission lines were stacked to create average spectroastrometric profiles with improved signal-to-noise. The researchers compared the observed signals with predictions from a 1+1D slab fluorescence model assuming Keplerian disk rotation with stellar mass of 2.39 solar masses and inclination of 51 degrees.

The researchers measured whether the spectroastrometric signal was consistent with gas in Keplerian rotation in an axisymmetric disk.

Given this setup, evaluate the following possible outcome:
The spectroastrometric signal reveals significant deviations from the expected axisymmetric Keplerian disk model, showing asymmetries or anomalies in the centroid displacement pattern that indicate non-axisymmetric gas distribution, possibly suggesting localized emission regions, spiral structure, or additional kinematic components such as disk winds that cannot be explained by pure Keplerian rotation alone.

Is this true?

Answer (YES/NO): NO